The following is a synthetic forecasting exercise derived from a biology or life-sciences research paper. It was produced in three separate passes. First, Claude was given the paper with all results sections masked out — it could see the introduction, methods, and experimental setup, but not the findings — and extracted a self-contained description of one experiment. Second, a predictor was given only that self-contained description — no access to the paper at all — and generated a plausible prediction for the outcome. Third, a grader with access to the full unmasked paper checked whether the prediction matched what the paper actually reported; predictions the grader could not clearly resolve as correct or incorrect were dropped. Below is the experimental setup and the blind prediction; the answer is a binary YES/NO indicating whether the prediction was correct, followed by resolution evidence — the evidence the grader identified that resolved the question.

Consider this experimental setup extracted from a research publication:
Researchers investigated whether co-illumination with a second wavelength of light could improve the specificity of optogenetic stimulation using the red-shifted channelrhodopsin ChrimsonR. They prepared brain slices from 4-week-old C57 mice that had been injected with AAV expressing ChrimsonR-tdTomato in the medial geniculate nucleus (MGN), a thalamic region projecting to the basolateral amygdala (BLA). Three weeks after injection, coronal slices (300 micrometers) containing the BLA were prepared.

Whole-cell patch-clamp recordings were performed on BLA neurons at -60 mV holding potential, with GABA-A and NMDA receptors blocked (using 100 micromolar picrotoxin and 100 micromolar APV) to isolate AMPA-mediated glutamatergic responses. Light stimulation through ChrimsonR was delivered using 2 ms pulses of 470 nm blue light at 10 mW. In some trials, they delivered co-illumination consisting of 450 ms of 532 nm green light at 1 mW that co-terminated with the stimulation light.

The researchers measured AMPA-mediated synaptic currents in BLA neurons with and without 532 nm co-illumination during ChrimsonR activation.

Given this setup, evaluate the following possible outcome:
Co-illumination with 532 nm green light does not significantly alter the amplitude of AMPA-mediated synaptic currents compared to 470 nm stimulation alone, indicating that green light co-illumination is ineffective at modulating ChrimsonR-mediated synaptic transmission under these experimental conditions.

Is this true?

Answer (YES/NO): NO